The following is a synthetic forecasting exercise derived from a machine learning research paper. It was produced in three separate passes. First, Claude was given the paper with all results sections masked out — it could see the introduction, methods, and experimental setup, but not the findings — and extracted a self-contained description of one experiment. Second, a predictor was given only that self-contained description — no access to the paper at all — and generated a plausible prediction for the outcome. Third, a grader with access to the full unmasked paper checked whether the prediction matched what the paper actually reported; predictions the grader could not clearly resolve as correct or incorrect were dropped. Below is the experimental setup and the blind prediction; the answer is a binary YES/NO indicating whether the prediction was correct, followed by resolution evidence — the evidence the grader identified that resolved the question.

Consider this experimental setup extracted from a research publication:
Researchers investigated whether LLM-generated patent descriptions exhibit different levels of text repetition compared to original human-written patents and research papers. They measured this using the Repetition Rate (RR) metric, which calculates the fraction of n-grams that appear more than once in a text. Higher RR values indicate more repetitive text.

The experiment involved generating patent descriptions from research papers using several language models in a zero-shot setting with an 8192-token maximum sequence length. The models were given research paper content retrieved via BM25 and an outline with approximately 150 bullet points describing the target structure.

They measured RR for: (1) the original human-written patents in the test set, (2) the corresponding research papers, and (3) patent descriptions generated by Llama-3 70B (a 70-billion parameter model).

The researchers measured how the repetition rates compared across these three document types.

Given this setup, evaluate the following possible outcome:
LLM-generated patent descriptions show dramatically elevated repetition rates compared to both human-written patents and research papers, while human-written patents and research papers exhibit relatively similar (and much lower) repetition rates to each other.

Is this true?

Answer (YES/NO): NO